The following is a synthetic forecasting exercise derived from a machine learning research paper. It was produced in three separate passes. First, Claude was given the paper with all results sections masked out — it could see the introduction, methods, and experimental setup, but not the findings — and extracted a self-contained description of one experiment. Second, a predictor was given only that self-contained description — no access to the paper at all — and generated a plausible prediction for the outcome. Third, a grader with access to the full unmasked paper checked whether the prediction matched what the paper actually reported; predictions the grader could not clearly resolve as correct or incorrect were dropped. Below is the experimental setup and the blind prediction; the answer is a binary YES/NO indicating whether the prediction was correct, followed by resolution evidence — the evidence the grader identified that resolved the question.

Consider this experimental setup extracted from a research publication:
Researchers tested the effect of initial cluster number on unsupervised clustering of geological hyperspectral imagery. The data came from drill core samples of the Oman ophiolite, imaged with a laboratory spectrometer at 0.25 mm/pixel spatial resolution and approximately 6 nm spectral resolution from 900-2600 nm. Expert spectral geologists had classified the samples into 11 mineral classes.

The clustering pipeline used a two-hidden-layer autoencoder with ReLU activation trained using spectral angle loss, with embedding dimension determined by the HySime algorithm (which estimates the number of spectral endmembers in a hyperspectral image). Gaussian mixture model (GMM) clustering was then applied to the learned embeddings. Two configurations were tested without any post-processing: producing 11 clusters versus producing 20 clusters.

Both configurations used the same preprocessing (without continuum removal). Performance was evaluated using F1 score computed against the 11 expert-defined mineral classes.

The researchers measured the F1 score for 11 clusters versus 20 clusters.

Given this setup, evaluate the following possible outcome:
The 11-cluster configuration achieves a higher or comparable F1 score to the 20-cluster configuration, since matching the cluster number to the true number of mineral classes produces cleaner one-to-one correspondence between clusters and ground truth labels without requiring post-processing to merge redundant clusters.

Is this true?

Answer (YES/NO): YES